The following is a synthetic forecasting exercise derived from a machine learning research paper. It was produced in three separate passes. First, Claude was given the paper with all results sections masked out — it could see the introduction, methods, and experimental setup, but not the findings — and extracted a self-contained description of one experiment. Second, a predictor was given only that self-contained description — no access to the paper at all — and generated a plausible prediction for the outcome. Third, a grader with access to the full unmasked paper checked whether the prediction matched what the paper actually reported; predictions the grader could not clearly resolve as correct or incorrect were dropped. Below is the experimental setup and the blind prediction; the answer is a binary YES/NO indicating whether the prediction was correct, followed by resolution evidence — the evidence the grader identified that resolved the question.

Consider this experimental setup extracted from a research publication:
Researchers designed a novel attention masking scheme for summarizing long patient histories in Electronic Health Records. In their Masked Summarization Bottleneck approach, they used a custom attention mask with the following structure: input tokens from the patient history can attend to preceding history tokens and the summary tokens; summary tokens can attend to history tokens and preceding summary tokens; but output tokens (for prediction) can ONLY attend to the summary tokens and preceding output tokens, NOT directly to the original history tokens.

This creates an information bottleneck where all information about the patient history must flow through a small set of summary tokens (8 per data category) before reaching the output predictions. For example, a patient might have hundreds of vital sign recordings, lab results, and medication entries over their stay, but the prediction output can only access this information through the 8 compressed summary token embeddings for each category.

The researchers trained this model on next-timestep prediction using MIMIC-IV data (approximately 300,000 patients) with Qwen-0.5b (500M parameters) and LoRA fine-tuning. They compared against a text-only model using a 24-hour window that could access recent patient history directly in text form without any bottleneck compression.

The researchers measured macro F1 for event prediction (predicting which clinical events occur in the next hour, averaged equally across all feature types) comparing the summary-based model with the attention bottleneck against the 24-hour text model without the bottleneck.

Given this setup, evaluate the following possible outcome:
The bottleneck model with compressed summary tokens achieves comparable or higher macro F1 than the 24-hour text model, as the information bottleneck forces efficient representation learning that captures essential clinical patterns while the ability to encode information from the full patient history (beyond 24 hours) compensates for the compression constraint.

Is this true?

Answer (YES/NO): YES